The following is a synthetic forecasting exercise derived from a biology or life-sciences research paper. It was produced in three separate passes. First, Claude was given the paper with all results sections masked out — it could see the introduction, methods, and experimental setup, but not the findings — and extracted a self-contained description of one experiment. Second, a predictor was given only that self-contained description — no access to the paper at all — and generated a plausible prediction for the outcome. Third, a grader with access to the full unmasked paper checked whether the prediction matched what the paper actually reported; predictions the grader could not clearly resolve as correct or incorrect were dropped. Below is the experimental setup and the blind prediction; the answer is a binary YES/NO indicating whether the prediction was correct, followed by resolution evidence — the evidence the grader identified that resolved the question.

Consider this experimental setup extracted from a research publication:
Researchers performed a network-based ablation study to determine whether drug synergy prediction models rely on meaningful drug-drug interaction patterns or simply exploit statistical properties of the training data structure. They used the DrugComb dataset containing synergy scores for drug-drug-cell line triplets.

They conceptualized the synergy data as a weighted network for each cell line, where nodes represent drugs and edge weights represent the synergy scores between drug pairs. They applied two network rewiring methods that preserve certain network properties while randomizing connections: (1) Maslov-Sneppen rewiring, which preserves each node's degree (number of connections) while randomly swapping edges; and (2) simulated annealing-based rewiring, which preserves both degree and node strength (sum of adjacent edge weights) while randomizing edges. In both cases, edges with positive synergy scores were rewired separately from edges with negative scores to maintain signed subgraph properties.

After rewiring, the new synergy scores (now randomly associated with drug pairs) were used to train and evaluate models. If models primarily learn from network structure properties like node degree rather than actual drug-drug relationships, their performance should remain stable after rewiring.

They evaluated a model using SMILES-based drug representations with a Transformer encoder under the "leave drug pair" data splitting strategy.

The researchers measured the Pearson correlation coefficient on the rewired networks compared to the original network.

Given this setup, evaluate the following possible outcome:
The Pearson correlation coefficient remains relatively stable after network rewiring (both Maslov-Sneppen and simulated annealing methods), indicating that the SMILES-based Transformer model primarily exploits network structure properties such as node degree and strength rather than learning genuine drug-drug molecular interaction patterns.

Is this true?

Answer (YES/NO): NO